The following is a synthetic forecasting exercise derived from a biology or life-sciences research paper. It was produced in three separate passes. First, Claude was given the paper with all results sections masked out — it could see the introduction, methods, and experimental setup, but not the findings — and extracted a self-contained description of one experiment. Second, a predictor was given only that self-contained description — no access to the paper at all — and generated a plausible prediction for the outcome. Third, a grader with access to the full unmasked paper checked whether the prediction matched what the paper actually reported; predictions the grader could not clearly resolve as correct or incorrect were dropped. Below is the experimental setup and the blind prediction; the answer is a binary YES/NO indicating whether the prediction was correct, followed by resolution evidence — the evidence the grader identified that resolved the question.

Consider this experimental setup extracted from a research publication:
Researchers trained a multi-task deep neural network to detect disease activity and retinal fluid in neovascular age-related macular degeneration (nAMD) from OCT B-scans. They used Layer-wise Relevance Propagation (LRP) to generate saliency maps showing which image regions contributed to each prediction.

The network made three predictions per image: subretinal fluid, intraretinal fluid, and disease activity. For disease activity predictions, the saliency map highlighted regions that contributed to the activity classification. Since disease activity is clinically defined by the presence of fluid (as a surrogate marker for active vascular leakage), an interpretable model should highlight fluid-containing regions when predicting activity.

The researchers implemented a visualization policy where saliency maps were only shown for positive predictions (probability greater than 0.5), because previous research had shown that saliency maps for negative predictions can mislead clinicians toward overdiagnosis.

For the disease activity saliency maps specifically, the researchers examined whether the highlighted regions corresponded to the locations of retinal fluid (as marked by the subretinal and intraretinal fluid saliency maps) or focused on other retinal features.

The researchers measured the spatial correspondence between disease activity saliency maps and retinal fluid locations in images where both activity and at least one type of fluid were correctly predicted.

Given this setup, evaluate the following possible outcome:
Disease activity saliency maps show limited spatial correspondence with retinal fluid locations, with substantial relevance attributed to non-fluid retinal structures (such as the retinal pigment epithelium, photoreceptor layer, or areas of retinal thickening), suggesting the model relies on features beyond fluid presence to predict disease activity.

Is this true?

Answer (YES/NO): NO